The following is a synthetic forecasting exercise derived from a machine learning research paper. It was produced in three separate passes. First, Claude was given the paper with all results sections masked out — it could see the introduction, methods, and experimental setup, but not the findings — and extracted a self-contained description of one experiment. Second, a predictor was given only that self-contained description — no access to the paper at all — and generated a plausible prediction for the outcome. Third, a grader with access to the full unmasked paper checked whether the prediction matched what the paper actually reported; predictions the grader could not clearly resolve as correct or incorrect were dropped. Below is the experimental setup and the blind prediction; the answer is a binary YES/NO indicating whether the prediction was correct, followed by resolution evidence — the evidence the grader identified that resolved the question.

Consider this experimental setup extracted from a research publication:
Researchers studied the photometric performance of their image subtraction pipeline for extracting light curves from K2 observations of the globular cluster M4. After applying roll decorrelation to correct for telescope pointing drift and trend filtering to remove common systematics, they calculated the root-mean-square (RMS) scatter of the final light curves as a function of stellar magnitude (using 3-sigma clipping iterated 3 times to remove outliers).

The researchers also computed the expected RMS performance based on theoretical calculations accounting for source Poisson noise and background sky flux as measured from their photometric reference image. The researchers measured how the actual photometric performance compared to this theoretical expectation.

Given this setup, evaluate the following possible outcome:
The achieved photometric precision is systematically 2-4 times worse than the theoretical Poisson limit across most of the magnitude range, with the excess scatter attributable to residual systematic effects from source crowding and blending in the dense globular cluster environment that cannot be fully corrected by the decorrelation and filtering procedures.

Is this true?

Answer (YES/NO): NO